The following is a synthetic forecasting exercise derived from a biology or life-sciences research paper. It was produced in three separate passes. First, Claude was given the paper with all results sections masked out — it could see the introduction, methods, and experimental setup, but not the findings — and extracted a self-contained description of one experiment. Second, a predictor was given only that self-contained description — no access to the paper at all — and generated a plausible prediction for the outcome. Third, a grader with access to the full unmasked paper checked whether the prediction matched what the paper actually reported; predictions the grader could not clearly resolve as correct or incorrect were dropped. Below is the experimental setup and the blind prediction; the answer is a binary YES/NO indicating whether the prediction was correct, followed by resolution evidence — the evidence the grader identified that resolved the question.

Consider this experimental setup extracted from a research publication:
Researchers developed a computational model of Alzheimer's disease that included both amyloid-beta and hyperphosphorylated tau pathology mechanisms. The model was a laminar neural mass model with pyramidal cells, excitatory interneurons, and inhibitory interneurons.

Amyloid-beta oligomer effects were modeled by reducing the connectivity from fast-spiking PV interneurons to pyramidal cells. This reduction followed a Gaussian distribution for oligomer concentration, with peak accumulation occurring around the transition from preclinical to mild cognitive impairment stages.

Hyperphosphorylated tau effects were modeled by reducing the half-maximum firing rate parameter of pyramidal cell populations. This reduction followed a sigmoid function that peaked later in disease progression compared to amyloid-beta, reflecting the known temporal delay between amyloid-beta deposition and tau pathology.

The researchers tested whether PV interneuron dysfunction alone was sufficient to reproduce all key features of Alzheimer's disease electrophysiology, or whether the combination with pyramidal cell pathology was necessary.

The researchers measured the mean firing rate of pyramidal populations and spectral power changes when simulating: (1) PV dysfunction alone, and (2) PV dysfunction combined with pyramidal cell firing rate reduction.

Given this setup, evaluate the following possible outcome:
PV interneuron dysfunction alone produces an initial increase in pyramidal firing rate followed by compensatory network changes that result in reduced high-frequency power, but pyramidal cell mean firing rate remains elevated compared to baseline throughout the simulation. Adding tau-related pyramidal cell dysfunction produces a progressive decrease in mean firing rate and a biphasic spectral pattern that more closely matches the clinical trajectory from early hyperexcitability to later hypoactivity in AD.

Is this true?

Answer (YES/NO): NO